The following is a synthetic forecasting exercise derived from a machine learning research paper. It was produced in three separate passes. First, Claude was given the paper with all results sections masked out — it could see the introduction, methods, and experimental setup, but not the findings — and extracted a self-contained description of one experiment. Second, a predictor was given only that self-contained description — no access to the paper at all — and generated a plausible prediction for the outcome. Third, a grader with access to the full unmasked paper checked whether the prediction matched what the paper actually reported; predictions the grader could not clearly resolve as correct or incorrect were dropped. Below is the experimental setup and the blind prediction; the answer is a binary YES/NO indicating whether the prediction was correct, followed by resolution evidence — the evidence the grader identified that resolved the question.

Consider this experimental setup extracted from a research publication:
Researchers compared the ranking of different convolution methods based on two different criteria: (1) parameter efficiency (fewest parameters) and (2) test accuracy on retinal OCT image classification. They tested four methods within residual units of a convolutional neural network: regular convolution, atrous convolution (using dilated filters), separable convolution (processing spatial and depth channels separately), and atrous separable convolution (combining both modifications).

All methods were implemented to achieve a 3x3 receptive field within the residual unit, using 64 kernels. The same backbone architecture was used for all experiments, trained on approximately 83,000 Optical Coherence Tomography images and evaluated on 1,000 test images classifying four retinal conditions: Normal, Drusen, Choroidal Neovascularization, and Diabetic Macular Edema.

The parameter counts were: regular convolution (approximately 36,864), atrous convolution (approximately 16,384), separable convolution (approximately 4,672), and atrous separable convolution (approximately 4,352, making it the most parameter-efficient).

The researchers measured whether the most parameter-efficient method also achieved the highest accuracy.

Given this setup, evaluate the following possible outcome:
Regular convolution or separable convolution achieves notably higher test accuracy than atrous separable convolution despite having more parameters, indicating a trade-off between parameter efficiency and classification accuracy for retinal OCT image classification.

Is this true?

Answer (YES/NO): YES